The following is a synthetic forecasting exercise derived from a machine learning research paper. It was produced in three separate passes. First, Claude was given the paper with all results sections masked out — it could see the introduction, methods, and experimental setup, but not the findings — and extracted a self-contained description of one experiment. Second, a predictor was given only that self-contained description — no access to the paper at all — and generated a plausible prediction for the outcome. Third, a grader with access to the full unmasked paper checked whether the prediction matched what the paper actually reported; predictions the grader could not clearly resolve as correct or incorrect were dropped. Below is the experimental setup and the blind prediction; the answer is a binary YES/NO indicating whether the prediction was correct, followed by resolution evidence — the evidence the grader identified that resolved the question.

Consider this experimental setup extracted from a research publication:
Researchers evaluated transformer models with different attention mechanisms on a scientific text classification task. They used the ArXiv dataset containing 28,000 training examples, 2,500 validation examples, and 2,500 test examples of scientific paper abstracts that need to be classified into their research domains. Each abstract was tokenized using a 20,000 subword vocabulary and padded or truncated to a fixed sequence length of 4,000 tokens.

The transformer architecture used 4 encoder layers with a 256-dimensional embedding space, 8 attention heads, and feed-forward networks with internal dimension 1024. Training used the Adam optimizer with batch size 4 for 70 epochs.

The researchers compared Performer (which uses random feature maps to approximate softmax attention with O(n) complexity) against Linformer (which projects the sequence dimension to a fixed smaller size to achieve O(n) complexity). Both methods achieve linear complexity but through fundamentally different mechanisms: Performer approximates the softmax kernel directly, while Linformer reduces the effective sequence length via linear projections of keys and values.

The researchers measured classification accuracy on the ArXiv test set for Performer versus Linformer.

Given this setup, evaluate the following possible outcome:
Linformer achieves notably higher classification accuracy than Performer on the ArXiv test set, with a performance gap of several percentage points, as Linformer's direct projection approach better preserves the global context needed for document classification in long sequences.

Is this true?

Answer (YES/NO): NO